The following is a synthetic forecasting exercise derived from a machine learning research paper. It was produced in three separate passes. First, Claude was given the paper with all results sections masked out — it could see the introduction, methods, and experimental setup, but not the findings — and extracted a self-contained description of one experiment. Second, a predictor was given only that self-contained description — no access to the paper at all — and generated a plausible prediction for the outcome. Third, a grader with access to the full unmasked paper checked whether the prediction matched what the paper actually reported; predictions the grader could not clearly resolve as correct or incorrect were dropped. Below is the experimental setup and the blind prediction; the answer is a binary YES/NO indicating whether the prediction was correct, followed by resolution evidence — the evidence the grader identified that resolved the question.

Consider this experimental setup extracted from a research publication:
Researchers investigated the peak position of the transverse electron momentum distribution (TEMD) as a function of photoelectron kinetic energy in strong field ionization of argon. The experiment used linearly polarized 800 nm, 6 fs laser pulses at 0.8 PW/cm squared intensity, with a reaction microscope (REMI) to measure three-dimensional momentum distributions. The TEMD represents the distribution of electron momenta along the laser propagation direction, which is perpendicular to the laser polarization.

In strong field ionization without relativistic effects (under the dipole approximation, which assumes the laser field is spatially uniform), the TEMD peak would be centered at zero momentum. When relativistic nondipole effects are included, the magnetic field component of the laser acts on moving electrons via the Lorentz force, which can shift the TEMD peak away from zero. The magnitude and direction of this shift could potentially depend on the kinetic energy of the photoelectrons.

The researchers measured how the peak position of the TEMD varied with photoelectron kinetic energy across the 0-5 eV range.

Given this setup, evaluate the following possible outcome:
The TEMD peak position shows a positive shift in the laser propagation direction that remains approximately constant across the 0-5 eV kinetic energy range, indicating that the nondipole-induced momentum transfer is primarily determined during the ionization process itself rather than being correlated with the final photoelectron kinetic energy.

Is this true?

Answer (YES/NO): NO